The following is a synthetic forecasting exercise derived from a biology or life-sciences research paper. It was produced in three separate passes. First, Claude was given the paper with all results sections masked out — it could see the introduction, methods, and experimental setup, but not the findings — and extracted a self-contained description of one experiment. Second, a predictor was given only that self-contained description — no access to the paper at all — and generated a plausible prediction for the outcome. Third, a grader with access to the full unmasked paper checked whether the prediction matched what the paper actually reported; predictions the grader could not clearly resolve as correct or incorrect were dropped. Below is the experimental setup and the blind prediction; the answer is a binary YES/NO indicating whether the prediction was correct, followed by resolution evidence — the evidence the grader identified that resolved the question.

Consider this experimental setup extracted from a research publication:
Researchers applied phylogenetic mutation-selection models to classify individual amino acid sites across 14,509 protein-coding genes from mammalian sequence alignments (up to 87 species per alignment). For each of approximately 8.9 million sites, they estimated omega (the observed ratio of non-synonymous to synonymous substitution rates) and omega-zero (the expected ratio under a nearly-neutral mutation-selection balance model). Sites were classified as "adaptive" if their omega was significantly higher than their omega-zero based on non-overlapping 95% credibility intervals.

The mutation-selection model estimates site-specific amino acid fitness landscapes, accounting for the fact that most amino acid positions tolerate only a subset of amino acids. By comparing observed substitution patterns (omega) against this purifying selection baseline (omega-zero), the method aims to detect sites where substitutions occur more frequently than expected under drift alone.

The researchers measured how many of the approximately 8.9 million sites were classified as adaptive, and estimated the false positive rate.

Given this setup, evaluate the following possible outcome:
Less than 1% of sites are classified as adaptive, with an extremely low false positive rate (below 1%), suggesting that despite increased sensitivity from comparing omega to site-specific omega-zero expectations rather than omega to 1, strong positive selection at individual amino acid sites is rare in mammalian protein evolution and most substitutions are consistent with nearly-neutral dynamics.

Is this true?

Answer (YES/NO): NO